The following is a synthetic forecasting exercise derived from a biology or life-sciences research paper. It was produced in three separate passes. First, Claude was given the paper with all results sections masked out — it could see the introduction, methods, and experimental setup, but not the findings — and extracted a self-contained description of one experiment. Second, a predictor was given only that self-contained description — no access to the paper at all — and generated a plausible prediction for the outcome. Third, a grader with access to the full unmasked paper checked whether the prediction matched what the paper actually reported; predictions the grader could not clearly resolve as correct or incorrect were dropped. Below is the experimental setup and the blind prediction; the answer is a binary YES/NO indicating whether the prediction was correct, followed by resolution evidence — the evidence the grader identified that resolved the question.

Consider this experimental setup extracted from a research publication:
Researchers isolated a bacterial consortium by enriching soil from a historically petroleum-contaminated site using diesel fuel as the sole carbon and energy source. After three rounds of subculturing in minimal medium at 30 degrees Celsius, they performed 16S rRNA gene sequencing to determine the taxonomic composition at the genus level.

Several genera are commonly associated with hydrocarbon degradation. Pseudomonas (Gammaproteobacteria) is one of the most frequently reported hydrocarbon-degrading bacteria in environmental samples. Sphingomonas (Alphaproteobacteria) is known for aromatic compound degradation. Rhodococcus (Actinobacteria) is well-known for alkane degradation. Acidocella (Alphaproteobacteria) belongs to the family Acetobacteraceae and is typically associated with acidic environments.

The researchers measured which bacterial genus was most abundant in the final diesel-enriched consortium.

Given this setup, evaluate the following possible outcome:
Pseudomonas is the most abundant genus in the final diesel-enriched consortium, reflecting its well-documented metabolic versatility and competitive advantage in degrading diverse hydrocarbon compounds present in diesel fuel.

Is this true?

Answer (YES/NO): NO